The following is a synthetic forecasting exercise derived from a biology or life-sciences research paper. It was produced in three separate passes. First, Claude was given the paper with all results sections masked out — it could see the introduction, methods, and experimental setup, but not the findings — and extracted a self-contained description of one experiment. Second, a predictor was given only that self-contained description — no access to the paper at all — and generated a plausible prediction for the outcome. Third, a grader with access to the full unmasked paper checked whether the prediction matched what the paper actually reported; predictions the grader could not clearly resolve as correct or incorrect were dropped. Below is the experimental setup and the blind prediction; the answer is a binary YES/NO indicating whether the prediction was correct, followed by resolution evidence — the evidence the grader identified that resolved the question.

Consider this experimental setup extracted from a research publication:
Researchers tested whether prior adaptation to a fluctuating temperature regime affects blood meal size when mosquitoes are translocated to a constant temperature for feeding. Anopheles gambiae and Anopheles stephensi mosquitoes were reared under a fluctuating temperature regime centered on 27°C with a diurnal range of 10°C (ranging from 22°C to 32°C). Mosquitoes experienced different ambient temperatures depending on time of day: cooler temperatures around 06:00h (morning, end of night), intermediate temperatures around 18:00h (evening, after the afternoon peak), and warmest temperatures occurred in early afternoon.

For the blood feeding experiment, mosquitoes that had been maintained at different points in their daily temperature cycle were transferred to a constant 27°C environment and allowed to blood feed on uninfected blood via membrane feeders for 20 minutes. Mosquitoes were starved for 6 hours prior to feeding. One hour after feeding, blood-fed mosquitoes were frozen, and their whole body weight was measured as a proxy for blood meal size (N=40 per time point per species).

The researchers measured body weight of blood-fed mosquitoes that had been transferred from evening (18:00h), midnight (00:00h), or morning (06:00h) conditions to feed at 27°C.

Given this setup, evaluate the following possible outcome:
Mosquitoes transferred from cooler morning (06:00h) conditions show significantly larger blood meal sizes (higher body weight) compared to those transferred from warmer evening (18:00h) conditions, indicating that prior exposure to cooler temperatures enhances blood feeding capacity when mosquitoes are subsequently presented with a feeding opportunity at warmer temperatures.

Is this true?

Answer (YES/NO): NO